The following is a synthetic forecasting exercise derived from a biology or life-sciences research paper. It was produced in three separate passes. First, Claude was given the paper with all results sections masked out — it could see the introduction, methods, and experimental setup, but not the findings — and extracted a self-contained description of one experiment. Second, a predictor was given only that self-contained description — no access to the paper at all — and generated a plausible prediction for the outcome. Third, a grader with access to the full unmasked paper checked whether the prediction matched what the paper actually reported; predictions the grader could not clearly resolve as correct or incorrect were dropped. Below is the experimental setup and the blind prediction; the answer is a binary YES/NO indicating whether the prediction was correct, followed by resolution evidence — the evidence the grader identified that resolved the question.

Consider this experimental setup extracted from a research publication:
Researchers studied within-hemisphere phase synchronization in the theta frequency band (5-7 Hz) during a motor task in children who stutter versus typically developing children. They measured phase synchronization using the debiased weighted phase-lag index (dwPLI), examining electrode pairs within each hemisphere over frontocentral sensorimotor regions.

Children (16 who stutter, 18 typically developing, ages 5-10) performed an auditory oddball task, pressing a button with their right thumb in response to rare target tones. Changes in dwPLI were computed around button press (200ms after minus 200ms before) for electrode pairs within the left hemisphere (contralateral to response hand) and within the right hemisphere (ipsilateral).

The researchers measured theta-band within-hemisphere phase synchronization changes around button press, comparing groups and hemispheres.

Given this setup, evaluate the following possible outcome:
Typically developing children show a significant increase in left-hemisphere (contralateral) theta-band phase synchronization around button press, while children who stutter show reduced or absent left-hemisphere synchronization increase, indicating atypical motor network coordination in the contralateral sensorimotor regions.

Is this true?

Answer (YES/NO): YES